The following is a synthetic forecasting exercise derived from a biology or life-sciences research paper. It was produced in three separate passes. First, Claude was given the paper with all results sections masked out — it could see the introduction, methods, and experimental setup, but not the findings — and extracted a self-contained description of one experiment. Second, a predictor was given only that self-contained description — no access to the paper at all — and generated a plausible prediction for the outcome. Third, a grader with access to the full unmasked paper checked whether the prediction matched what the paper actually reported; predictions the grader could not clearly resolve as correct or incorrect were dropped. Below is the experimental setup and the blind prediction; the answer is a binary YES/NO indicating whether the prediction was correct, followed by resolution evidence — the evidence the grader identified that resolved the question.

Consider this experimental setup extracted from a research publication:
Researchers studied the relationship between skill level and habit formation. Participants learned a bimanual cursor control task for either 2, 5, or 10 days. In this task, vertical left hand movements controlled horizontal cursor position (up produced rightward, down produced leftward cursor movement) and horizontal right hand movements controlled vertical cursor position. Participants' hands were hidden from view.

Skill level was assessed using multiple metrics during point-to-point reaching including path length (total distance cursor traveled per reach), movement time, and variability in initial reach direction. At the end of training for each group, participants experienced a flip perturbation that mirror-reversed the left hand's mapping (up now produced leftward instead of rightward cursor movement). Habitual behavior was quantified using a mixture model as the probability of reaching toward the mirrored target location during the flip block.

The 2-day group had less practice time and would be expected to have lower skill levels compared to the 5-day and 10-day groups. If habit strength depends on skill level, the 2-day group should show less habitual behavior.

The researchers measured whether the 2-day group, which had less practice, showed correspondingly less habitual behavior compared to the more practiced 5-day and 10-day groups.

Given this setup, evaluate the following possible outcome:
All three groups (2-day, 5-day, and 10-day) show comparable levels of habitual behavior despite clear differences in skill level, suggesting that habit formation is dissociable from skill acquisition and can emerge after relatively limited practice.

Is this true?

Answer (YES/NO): YES